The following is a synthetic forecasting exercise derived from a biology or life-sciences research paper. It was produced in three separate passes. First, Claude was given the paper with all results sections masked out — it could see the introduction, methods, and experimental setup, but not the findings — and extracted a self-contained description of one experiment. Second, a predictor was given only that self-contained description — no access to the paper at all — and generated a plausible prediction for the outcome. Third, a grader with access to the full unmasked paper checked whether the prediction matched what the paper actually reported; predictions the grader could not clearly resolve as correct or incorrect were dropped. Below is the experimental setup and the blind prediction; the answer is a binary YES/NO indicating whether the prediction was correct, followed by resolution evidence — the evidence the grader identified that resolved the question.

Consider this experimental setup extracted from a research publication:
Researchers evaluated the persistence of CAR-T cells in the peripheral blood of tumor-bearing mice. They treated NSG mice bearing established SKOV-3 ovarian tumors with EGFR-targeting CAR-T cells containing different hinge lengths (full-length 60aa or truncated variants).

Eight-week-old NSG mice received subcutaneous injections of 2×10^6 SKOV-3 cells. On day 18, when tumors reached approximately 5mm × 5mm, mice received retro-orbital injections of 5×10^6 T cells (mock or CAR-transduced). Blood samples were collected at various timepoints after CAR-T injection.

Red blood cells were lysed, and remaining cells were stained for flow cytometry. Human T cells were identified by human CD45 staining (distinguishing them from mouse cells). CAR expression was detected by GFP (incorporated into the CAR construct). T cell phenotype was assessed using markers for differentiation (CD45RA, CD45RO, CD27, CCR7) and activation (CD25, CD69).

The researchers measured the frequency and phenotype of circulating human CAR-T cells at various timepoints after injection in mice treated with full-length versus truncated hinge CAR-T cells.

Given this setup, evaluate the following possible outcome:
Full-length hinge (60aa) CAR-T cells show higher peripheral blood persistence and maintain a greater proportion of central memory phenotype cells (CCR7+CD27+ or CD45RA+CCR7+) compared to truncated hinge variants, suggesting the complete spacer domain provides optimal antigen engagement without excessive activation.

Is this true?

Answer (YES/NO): NO